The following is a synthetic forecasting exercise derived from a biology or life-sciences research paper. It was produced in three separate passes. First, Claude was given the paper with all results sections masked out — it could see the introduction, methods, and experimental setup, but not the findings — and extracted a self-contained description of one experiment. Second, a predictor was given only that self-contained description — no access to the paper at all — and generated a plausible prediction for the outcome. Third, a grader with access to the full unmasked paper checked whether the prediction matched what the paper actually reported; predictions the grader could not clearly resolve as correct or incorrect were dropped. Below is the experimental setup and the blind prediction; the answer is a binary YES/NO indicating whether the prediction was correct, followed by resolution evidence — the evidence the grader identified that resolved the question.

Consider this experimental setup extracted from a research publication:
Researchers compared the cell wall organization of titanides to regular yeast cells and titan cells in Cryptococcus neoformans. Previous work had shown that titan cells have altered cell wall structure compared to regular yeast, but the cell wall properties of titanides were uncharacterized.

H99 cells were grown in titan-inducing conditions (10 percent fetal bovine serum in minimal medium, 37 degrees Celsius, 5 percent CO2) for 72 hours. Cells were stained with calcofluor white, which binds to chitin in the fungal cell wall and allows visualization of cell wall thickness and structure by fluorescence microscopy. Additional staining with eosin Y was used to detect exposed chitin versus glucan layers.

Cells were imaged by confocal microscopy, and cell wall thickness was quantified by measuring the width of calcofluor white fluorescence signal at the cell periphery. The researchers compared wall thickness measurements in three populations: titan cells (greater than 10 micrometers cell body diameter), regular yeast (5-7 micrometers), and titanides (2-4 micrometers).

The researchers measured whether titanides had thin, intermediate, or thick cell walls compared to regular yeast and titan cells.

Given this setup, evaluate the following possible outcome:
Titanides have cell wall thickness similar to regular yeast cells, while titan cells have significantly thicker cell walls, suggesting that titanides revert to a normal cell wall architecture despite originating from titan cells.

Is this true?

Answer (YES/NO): NO